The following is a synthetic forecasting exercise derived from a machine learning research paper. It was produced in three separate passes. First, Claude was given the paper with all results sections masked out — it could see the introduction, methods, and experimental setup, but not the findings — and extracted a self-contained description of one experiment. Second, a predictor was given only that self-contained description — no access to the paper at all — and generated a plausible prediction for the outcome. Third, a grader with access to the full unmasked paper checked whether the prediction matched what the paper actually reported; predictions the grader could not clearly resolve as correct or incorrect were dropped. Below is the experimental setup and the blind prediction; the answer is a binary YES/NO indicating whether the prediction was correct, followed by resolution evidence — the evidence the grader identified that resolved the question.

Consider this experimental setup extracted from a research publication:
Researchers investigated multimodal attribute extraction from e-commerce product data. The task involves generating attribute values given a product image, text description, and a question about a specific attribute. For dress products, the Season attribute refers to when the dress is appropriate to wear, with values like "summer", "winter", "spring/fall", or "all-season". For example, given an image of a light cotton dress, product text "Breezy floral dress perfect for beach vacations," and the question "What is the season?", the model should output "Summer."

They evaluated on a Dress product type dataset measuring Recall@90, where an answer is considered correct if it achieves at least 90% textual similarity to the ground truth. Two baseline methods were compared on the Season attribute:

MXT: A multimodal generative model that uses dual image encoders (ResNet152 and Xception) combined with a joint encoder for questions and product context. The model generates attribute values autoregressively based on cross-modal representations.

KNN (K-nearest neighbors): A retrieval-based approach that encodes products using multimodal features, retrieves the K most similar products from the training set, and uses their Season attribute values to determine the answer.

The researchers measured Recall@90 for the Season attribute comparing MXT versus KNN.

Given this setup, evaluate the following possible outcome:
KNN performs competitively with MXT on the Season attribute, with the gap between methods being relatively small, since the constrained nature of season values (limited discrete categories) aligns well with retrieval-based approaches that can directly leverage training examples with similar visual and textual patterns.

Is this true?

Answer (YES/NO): NO